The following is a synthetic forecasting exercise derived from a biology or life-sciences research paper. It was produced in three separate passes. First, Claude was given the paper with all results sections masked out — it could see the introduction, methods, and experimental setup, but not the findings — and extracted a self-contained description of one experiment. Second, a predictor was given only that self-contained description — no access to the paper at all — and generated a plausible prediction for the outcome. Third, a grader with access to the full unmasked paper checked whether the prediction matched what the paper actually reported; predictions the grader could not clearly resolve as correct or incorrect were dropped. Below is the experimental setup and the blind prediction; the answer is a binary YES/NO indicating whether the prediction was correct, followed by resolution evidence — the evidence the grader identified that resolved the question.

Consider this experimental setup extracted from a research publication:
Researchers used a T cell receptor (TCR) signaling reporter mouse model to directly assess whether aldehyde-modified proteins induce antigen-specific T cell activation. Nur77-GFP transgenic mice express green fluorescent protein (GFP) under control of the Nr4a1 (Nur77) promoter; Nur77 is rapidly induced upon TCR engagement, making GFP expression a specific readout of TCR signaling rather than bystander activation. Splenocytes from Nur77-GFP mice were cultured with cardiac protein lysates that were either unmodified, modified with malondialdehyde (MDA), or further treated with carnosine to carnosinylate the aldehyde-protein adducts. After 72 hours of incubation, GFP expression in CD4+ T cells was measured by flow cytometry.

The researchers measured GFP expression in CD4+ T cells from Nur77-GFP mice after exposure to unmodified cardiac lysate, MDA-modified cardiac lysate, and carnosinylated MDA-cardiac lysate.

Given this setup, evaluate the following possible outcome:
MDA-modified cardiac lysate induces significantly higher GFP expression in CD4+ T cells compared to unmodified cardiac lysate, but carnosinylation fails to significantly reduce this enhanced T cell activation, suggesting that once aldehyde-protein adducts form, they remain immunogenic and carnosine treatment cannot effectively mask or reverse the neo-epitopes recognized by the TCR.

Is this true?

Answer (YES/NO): NO